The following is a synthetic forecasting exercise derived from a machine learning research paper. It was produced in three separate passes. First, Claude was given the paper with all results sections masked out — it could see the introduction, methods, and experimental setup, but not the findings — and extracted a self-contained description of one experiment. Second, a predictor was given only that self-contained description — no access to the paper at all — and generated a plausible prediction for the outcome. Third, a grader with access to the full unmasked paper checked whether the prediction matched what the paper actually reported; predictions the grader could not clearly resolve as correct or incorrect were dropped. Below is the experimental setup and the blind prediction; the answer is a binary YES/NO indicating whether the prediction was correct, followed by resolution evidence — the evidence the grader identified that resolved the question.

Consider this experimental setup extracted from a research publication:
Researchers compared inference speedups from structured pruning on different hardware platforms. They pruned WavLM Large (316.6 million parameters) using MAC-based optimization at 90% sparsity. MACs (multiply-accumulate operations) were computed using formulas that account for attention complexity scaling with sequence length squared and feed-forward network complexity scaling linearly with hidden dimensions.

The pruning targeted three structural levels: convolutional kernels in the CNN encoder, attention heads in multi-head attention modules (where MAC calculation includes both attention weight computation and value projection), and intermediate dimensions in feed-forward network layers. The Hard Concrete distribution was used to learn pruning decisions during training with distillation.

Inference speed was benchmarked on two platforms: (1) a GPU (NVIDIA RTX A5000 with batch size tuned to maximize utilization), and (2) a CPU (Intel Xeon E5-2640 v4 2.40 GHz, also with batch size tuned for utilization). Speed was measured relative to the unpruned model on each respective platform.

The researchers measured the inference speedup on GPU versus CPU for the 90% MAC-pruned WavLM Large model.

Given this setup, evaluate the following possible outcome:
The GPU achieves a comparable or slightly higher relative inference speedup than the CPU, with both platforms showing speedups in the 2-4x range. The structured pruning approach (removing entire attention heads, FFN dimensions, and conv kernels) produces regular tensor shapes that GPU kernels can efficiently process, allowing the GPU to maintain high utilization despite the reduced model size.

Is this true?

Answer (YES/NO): NO